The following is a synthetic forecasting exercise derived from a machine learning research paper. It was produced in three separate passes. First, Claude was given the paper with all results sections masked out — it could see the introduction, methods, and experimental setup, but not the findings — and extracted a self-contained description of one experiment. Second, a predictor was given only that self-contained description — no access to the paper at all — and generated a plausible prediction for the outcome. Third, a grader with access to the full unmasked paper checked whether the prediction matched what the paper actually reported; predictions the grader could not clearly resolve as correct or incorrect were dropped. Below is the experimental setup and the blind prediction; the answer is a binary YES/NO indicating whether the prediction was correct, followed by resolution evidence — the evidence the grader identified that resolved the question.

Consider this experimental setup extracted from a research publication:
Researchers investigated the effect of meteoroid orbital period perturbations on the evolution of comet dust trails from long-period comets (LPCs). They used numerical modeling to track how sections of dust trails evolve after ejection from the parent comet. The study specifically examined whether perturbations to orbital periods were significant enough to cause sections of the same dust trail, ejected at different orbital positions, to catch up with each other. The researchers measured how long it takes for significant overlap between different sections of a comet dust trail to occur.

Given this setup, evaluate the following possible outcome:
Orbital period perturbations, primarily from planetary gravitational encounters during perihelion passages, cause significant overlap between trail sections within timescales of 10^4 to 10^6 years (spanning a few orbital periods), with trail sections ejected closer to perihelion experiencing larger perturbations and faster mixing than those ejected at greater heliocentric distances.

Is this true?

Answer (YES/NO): NO